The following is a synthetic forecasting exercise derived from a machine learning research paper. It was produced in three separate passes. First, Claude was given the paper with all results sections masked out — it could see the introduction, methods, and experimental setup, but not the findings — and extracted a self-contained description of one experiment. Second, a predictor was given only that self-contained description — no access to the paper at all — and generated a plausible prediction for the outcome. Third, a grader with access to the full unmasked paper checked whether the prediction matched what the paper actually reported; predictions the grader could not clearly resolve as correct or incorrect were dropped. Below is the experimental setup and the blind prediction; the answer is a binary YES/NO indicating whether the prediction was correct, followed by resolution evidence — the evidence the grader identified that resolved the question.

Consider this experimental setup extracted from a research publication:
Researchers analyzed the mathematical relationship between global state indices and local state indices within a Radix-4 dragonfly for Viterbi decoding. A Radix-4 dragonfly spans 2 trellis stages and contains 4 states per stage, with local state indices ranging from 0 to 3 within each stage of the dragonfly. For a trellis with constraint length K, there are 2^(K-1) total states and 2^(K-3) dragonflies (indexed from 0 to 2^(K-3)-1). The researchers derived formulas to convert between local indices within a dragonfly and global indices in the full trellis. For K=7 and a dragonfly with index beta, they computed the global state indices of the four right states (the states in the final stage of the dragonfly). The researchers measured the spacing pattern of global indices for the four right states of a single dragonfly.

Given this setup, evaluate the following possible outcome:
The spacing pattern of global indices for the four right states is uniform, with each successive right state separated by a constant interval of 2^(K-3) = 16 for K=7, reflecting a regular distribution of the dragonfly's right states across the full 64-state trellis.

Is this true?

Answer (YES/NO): YES